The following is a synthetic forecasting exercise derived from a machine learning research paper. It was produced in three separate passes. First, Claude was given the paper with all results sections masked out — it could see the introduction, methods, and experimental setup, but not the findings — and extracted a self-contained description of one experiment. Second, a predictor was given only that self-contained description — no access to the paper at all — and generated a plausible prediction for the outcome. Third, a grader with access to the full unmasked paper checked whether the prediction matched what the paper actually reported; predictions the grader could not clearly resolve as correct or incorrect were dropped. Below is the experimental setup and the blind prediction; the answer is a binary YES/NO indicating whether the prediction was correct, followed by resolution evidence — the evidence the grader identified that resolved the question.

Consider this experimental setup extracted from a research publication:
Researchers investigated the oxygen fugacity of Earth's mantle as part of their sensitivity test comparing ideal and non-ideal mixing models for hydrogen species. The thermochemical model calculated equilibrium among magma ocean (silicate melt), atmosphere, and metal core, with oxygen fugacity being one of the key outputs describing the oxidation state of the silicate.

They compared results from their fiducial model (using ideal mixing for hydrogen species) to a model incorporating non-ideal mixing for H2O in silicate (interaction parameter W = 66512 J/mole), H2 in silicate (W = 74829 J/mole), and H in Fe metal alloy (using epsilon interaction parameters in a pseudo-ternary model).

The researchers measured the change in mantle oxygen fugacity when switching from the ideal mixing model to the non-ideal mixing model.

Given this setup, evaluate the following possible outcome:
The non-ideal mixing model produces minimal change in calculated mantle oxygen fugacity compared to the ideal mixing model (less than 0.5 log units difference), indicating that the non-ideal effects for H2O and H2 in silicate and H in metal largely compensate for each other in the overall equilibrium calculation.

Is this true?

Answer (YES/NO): NO